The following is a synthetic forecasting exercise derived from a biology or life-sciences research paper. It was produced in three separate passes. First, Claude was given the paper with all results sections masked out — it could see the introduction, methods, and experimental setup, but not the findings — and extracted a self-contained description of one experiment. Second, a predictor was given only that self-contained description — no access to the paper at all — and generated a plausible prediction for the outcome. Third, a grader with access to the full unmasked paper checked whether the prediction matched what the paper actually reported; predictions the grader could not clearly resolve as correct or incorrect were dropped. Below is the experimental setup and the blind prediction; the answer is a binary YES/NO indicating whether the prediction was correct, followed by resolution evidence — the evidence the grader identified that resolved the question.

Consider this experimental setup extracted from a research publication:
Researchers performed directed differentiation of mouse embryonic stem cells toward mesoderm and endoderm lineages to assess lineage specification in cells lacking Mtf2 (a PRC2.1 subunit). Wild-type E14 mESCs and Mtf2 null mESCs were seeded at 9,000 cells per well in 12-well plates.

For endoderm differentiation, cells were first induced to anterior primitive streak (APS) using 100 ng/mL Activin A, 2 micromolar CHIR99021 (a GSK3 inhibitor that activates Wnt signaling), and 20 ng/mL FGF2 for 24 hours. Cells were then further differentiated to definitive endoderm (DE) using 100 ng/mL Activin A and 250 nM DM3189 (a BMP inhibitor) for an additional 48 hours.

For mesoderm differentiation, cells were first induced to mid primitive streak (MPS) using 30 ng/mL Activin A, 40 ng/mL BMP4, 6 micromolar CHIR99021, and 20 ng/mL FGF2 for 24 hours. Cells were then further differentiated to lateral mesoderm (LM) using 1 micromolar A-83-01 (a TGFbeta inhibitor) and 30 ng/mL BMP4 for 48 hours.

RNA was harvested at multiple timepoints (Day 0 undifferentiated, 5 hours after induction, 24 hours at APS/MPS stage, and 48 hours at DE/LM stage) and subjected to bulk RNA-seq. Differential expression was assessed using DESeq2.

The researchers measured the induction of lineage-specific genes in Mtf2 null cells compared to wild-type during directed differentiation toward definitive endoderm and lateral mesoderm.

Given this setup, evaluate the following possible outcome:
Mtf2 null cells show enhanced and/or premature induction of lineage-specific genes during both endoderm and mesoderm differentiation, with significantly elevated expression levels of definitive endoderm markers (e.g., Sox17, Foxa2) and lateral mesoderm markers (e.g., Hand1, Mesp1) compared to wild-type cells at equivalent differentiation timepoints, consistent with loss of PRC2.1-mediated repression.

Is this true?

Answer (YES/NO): YES